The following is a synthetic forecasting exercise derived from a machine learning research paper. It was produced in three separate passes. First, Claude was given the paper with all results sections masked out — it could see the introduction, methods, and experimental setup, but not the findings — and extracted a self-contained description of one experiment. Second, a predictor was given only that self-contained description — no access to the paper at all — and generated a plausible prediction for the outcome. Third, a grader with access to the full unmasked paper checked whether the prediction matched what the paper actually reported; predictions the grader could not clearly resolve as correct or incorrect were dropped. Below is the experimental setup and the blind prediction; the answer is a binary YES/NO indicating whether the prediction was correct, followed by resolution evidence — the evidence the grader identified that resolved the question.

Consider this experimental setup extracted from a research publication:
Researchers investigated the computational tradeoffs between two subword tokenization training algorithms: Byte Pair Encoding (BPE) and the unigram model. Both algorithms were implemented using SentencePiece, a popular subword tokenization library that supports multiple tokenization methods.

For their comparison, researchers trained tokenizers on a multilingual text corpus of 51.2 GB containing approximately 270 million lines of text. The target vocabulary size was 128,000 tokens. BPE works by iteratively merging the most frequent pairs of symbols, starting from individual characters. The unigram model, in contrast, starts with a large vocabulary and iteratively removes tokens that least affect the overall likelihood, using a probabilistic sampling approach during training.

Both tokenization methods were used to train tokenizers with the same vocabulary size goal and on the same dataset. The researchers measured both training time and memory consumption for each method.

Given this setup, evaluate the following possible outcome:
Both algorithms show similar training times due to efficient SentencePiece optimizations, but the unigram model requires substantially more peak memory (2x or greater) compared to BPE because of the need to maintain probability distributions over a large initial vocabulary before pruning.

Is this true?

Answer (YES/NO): NO